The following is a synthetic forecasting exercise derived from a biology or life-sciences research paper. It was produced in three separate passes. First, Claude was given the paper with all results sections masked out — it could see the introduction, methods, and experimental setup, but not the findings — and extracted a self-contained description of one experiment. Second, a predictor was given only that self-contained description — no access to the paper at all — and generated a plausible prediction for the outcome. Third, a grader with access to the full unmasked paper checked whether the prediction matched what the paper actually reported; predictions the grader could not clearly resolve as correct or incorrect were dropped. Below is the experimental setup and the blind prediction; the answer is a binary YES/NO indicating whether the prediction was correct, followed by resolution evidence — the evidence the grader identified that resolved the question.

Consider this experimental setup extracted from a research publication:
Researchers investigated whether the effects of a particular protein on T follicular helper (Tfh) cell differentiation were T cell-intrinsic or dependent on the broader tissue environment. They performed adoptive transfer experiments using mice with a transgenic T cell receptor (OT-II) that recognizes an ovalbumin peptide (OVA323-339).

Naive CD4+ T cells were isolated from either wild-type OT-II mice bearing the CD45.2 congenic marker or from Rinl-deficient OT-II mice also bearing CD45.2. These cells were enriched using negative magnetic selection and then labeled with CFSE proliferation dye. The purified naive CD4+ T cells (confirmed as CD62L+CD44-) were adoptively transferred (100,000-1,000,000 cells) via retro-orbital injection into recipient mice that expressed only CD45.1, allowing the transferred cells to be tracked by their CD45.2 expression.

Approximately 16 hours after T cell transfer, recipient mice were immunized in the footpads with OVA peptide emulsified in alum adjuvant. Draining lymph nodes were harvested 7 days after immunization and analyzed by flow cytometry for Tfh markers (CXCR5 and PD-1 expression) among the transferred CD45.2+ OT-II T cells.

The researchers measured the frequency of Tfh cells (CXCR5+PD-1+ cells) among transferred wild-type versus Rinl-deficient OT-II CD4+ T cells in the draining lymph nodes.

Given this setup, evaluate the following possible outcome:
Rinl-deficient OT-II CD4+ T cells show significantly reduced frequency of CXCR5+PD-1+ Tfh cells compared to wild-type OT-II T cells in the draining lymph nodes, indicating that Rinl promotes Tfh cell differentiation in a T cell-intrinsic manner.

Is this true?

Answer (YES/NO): NO